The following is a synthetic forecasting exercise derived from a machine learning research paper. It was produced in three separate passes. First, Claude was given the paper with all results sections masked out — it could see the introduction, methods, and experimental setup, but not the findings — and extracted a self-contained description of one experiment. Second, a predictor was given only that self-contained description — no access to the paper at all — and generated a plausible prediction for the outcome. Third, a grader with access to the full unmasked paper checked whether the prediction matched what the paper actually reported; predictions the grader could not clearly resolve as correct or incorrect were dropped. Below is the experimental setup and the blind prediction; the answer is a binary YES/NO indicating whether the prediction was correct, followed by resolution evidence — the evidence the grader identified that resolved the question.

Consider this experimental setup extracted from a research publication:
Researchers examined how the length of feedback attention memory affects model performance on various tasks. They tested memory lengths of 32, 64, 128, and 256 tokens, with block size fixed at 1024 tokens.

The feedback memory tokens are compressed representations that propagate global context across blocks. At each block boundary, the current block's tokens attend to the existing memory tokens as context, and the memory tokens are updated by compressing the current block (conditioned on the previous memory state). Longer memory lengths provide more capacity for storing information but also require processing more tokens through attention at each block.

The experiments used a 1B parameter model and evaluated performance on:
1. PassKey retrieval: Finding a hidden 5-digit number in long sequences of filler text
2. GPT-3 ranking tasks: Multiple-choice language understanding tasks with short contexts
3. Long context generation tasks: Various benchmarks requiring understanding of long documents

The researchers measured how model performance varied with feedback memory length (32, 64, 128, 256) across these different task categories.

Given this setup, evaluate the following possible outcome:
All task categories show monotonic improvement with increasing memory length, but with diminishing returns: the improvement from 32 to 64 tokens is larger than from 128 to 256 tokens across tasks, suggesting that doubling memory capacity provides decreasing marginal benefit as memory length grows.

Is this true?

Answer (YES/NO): NO